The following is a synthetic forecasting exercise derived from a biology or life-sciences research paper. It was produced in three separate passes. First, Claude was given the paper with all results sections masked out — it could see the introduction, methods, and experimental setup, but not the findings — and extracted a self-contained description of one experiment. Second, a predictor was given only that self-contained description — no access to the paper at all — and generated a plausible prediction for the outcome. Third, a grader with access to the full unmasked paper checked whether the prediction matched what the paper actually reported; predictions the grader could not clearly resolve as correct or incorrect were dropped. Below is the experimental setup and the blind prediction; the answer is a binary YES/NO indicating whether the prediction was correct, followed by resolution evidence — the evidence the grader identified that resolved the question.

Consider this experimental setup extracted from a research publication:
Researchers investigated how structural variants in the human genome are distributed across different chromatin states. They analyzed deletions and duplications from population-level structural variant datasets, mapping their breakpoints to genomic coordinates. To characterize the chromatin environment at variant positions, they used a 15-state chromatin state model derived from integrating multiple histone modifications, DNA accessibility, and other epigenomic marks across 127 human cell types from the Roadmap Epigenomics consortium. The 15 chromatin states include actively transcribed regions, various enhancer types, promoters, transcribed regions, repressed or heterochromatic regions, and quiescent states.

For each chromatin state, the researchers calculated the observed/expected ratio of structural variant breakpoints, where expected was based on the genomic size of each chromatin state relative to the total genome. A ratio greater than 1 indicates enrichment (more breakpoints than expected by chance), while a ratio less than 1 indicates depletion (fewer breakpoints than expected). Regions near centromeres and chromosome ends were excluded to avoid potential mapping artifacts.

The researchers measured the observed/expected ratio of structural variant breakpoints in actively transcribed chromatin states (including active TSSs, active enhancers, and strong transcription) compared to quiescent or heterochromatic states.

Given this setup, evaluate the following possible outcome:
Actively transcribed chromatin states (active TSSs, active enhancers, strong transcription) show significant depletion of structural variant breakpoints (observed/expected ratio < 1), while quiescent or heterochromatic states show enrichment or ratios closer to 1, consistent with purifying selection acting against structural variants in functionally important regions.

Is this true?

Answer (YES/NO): YES